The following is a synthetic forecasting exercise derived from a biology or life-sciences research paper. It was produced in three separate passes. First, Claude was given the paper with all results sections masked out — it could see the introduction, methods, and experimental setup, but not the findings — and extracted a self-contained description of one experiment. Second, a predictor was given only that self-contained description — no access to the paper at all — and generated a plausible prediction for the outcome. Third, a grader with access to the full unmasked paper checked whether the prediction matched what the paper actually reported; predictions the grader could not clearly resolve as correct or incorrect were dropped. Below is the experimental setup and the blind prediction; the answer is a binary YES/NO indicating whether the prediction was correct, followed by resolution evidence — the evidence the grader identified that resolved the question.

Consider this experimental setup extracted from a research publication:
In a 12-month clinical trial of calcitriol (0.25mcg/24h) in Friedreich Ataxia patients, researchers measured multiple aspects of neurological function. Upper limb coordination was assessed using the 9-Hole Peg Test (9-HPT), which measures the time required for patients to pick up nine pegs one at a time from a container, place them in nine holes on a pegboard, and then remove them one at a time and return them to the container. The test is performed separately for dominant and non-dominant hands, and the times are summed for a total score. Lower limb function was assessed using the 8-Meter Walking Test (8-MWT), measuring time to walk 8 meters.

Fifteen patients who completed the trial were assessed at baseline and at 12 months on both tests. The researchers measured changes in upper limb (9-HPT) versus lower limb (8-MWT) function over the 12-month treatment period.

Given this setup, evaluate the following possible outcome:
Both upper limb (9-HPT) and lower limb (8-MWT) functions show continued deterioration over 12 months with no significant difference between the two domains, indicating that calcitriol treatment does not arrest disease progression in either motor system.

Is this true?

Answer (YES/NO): NO